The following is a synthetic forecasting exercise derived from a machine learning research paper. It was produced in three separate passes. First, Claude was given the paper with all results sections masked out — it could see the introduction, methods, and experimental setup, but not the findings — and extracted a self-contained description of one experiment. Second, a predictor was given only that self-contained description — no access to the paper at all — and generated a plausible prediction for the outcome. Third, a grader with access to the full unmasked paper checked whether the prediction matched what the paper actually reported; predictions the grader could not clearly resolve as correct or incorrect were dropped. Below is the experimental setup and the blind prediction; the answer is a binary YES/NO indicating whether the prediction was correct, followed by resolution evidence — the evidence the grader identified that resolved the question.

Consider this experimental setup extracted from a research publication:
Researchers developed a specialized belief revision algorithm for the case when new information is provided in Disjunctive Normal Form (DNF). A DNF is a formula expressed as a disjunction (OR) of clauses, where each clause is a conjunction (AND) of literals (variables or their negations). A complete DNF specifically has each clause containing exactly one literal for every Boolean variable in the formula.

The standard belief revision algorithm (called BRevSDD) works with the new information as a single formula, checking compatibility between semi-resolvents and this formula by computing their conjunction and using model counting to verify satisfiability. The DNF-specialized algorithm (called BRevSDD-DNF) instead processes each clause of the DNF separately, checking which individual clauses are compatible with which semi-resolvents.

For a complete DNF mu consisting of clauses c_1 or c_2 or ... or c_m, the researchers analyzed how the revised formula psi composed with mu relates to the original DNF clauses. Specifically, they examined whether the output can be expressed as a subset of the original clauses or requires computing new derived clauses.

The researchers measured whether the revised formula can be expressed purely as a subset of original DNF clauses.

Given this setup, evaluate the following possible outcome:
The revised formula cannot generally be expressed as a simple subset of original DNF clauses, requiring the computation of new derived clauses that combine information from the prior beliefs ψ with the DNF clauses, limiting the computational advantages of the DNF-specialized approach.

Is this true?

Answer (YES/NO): NO